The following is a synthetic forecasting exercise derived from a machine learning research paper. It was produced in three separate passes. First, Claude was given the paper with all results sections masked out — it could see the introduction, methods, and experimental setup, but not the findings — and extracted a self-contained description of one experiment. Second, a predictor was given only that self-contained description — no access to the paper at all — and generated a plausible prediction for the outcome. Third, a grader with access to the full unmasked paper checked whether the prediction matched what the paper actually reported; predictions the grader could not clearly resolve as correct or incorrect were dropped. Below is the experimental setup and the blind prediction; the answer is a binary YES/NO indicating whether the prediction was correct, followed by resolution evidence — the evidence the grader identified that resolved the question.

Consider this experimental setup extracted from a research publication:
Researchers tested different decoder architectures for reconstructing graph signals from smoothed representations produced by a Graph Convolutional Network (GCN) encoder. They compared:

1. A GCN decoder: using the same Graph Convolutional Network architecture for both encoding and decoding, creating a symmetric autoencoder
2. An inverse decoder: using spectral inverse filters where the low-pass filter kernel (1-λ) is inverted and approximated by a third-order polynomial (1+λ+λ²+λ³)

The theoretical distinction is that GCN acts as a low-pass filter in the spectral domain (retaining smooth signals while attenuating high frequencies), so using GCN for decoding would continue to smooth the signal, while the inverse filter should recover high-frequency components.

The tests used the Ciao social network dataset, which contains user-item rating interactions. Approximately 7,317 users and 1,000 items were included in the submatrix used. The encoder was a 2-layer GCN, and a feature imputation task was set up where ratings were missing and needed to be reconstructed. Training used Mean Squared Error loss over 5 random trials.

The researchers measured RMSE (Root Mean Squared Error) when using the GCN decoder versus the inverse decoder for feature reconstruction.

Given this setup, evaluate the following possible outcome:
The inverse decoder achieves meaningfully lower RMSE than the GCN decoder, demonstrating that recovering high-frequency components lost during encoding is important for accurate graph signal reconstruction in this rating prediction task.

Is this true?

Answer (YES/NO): NO